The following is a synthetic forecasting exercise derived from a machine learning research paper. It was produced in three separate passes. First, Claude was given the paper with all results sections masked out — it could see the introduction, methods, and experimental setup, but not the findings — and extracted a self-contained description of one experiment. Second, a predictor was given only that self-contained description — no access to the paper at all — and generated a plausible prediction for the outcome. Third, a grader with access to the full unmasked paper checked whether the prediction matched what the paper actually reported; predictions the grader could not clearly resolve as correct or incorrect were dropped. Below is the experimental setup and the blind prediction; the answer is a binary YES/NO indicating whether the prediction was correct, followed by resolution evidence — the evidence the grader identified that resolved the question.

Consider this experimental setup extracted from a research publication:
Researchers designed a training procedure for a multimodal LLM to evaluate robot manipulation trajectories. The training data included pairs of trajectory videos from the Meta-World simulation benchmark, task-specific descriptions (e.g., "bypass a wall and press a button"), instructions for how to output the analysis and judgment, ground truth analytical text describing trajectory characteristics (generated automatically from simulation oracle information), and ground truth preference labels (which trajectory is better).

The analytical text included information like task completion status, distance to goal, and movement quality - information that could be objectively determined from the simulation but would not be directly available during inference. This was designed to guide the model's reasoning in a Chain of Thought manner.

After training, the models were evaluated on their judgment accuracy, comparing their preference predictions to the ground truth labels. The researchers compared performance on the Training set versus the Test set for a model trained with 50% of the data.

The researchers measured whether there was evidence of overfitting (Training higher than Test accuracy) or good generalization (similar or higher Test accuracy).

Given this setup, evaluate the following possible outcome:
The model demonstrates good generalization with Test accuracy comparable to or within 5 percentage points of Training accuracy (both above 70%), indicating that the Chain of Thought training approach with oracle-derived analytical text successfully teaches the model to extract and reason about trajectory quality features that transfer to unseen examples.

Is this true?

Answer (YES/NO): NO